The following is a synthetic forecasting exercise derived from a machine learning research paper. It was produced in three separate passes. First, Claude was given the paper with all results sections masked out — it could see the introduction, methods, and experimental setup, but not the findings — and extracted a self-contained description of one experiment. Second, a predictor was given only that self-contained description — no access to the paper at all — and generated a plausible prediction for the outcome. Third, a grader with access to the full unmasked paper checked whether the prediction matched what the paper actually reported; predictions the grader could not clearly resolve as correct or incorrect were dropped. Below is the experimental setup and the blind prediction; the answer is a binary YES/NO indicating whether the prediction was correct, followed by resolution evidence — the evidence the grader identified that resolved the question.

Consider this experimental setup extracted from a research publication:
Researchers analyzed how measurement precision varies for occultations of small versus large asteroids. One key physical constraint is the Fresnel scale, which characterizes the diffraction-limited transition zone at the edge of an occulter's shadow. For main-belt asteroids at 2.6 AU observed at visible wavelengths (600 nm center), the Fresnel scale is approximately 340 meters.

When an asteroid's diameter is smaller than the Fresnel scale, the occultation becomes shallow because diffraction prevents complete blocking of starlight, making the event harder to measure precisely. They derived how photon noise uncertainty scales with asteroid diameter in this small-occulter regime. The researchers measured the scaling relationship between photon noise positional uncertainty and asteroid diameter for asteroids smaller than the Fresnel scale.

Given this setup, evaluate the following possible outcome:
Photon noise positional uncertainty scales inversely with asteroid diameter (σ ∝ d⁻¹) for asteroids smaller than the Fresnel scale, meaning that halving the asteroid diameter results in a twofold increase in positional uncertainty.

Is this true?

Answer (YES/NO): NO